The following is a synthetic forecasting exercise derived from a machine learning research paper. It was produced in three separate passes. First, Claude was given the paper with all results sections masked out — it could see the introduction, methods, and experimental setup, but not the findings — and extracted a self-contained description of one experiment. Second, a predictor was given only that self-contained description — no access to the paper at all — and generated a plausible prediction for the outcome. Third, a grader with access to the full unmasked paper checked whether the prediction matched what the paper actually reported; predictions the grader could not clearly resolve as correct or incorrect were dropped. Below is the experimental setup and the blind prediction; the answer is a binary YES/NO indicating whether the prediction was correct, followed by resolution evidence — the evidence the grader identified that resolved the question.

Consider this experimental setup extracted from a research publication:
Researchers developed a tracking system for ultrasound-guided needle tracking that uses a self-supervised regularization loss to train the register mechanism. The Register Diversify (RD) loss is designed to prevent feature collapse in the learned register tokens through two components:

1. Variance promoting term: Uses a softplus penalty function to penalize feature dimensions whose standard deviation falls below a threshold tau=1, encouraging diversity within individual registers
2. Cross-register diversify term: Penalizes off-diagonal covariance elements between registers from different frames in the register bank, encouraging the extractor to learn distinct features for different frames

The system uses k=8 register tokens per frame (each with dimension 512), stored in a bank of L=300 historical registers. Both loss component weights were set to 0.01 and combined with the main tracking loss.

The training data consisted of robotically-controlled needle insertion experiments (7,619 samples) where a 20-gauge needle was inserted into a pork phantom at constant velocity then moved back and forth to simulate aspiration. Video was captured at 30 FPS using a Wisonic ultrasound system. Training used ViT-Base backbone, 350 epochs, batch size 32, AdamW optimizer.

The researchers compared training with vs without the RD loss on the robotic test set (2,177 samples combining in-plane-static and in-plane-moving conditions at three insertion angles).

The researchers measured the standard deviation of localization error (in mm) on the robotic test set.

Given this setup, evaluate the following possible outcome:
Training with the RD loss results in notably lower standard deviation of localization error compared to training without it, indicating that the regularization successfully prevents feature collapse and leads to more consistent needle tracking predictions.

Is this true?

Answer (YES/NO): YES